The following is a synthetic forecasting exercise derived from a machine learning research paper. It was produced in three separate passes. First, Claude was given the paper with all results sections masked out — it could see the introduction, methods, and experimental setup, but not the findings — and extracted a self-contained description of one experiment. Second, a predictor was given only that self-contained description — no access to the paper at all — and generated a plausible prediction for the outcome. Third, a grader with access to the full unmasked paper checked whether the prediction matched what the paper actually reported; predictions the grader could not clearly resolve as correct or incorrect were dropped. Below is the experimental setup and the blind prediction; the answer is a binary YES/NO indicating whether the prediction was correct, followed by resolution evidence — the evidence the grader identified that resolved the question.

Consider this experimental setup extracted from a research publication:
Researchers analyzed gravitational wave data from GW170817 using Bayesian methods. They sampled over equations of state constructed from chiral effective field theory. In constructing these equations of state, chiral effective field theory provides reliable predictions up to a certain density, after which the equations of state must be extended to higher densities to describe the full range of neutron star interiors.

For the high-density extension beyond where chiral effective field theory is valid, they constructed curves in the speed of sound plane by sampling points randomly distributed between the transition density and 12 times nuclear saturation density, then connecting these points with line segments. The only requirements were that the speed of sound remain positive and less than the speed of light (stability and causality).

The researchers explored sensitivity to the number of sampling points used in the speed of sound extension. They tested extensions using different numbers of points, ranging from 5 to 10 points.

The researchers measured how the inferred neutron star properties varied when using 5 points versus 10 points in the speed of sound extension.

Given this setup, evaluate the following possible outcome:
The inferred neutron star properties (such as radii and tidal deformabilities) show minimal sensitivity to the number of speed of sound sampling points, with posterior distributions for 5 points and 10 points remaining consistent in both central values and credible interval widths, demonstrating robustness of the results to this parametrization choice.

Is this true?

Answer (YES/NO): YES